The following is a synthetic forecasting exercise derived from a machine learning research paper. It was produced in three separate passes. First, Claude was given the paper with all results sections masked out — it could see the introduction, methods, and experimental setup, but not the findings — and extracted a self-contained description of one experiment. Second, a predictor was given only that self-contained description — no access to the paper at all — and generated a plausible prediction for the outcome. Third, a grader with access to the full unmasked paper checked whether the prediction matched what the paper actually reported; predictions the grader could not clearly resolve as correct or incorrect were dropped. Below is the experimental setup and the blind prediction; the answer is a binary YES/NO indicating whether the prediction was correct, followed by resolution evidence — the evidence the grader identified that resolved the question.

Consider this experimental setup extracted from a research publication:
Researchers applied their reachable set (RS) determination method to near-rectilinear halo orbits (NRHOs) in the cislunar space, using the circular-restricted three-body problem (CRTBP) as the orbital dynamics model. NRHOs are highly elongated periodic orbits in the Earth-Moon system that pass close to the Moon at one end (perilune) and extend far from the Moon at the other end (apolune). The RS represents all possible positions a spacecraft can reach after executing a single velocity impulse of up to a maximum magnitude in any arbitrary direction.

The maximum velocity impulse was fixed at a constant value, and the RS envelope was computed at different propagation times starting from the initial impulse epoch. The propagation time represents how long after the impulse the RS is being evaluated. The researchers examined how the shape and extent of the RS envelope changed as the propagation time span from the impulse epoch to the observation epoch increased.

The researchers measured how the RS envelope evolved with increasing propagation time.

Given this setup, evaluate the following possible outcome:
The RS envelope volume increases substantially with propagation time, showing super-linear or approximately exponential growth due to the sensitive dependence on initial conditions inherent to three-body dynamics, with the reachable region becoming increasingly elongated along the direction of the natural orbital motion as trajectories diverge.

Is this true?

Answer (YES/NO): NO